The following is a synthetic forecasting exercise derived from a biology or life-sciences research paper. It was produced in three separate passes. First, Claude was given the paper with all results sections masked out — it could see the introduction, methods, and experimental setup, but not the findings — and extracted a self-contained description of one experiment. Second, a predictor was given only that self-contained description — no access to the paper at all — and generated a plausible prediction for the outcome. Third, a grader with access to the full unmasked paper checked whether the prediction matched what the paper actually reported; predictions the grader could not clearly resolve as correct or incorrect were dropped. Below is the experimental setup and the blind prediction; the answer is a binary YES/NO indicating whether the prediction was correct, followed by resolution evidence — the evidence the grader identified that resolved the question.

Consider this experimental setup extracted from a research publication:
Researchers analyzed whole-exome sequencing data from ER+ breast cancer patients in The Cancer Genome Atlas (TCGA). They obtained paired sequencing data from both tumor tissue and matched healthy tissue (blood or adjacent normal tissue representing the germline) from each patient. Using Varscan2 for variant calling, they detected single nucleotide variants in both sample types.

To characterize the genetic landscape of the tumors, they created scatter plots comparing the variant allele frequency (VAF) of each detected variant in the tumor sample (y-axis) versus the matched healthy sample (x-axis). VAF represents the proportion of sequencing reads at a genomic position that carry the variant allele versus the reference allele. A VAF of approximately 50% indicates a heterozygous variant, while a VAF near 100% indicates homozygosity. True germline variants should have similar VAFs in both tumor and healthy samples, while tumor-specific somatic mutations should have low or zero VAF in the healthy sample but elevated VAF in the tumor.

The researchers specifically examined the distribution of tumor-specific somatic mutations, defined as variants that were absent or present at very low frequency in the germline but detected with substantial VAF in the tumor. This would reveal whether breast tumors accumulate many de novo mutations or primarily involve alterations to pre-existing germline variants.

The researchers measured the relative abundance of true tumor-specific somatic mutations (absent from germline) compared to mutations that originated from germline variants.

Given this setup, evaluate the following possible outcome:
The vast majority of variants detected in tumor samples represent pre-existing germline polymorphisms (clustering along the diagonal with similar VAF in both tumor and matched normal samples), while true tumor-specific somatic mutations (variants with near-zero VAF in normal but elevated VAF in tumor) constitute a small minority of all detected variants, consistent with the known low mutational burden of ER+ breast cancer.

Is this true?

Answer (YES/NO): YES